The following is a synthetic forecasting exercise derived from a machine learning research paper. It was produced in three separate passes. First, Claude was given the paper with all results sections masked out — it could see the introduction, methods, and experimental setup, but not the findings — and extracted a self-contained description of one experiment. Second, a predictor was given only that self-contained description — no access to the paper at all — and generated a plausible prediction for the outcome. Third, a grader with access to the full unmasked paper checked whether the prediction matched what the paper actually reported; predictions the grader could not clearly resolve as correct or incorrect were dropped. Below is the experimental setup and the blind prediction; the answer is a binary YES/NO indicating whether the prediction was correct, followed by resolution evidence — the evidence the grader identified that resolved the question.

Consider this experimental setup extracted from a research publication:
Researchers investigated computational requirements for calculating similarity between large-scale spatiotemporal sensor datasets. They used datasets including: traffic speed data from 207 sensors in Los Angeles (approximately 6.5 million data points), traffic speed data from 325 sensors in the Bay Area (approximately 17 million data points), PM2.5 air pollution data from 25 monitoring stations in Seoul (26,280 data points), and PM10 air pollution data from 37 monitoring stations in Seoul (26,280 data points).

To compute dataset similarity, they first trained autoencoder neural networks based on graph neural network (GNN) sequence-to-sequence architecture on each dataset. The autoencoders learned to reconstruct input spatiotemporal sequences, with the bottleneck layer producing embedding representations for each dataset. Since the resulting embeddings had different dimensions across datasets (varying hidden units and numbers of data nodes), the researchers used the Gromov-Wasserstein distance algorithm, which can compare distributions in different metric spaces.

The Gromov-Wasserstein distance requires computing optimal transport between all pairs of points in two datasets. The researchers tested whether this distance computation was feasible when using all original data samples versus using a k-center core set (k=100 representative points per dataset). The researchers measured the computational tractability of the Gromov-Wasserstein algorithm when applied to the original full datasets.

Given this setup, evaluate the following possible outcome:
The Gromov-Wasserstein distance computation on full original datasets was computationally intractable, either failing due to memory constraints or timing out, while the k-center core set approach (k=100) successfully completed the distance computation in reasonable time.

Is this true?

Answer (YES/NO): YES